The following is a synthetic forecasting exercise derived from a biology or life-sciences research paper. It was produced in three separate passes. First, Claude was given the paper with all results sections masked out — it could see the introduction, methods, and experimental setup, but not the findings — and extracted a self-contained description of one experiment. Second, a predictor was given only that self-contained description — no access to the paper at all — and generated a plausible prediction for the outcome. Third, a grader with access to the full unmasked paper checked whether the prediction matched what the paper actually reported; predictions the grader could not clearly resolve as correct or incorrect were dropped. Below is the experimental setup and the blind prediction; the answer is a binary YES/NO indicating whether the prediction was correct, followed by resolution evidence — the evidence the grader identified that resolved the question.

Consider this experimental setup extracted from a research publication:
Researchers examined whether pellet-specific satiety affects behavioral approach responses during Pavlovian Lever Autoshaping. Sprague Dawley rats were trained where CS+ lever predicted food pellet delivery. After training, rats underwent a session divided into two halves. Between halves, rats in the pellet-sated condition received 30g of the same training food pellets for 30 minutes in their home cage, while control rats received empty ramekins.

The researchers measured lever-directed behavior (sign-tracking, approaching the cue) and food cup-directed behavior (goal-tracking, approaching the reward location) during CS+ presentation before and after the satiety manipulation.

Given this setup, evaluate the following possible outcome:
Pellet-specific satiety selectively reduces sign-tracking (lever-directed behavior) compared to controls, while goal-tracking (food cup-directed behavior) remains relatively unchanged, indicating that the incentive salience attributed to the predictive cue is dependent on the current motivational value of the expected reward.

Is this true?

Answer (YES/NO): NO